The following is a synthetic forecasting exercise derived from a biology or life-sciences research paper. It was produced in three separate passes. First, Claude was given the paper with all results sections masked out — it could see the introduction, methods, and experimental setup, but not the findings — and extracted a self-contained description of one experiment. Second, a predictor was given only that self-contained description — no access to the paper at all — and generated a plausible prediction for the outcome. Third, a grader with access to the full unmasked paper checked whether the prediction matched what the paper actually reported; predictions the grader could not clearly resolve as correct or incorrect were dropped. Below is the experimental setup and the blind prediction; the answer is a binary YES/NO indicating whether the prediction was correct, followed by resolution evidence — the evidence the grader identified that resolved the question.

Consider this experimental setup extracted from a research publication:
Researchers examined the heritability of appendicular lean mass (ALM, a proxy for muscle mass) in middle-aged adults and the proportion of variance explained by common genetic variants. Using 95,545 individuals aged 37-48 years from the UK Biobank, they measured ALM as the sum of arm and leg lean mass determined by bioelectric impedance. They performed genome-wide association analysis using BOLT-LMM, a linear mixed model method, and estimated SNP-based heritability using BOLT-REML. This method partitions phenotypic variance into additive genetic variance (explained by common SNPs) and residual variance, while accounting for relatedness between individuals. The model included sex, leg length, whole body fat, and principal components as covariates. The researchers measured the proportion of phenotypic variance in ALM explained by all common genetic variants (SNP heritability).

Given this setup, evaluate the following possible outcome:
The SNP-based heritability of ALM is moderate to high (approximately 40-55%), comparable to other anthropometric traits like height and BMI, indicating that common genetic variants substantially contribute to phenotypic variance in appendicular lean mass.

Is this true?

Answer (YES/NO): NO